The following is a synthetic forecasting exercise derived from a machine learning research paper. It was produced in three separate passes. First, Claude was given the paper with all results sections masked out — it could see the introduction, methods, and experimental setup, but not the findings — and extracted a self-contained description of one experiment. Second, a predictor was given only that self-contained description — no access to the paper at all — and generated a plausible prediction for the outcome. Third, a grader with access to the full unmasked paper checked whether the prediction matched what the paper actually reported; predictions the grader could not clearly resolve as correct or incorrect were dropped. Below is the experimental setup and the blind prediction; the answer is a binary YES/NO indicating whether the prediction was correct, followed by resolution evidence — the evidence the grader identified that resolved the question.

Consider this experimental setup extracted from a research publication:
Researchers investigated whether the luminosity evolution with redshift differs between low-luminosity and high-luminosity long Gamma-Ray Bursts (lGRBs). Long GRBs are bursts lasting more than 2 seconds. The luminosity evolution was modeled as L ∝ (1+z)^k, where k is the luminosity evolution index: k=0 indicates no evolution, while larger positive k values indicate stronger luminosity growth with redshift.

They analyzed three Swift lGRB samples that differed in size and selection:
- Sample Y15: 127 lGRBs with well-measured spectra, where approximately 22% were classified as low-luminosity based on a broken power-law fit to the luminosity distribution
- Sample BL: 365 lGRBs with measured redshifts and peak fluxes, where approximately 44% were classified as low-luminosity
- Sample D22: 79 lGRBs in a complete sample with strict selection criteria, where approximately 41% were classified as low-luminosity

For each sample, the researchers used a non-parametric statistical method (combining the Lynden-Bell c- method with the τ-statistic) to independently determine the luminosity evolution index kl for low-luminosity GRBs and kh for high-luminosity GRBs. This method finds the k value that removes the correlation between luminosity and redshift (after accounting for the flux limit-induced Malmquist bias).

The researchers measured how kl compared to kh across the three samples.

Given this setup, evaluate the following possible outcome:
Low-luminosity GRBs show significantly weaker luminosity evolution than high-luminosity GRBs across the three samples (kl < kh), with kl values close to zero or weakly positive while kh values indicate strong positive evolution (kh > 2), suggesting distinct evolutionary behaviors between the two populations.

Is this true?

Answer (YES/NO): NO